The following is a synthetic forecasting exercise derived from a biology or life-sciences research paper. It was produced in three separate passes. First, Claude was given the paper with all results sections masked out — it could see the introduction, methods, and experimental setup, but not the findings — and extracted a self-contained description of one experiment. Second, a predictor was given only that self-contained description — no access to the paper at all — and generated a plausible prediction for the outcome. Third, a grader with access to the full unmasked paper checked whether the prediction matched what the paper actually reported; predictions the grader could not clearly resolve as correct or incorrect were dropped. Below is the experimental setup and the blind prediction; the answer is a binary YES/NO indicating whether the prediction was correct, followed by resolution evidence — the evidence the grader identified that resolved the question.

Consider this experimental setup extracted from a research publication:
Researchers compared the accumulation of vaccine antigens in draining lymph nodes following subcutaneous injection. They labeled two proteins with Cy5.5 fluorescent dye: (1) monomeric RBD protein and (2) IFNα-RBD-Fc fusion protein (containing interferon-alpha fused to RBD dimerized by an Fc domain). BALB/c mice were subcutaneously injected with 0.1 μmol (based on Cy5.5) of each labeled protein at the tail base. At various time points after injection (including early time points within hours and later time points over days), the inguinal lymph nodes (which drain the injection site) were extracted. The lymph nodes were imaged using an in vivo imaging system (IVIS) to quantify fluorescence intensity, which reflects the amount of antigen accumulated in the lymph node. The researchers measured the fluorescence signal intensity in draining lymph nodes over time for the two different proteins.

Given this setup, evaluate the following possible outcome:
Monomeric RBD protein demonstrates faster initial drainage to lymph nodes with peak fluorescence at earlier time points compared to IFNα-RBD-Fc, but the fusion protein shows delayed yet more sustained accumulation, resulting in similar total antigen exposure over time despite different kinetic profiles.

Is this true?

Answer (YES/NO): NO